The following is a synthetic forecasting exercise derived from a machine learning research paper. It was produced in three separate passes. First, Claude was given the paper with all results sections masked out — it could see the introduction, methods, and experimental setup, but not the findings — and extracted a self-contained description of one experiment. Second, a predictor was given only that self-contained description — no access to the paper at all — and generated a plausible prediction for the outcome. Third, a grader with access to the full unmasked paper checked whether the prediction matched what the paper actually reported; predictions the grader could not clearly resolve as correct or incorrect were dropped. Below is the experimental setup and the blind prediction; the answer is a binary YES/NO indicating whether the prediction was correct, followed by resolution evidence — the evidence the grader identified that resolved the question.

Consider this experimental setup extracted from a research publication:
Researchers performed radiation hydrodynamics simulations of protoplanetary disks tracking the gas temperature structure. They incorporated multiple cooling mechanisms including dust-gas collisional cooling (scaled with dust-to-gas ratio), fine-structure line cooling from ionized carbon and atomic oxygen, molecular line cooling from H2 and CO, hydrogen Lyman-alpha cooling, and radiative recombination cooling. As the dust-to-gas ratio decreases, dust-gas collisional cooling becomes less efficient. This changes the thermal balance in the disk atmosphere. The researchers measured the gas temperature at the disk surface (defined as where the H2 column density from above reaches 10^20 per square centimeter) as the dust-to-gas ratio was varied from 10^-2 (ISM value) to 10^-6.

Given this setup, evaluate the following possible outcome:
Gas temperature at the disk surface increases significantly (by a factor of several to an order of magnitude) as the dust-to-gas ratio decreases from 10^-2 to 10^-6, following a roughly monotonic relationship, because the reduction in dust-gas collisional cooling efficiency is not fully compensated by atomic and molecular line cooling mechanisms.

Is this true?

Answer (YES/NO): NO